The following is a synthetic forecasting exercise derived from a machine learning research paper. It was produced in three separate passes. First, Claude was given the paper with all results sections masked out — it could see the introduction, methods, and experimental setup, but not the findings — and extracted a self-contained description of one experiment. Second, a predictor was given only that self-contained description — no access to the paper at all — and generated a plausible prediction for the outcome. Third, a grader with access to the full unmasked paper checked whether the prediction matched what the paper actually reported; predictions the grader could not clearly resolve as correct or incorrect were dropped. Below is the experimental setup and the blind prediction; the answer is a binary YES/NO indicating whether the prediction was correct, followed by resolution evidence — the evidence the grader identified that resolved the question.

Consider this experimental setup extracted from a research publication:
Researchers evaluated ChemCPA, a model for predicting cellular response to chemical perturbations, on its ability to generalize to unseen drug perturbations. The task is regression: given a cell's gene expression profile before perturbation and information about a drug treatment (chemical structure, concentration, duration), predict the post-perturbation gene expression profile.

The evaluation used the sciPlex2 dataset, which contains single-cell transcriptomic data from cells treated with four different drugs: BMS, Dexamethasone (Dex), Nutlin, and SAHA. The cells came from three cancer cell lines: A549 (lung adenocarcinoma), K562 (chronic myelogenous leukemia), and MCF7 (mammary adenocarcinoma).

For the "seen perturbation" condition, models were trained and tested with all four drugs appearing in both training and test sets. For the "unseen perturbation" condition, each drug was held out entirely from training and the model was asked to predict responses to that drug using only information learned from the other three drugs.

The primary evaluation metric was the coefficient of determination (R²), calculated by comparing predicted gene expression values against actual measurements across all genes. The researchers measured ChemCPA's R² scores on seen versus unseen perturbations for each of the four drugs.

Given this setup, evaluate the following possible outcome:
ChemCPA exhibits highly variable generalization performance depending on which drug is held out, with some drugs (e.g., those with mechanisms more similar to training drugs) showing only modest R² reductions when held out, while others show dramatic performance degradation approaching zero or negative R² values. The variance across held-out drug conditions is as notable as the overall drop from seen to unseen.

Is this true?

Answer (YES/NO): NO